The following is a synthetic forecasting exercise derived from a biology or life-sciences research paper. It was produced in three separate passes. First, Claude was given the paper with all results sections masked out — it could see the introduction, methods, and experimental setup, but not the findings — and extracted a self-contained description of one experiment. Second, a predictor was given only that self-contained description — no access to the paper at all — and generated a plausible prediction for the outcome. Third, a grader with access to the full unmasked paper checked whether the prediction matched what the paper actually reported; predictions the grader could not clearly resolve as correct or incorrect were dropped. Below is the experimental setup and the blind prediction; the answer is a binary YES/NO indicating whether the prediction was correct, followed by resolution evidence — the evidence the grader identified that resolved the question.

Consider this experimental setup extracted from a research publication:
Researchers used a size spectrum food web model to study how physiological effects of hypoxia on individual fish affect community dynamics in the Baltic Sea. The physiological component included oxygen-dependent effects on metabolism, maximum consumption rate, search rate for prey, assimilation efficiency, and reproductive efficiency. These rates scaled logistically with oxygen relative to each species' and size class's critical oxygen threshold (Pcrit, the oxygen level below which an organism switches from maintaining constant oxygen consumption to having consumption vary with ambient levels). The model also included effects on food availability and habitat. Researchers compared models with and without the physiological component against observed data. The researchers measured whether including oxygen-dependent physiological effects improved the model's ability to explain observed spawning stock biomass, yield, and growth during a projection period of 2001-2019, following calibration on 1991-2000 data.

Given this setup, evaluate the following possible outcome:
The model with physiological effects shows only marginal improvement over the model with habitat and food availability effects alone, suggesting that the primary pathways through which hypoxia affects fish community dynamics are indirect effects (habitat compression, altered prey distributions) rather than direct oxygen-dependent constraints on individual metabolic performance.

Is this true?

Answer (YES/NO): NO